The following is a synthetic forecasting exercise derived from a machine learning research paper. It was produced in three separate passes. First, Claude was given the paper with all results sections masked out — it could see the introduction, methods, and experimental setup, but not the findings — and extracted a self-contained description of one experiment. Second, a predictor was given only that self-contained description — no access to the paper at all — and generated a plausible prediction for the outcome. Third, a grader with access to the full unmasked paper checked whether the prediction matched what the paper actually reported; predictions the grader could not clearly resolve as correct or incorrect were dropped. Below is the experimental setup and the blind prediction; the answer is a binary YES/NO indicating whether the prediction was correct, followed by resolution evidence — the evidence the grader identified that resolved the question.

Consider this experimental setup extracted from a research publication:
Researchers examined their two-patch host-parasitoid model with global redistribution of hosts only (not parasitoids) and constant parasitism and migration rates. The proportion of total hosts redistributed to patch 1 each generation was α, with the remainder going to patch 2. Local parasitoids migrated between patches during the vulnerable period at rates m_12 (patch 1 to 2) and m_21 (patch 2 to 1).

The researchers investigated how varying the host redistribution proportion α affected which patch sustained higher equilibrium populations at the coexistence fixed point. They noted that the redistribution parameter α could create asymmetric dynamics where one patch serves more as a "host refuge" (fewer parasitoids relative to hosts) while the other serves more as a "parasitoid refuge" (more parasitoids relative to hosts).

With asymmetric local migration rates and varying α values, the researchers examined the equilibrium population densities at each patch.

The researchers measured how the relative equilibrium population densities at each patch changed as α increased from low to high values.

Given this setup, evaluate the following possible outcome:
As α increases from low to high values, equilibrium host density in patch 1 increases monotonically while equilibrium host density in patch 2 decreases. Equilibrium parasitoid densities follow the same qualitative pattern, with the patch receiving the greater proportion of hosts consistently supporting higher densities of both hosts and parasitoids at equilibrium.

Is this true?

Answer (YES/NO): NO